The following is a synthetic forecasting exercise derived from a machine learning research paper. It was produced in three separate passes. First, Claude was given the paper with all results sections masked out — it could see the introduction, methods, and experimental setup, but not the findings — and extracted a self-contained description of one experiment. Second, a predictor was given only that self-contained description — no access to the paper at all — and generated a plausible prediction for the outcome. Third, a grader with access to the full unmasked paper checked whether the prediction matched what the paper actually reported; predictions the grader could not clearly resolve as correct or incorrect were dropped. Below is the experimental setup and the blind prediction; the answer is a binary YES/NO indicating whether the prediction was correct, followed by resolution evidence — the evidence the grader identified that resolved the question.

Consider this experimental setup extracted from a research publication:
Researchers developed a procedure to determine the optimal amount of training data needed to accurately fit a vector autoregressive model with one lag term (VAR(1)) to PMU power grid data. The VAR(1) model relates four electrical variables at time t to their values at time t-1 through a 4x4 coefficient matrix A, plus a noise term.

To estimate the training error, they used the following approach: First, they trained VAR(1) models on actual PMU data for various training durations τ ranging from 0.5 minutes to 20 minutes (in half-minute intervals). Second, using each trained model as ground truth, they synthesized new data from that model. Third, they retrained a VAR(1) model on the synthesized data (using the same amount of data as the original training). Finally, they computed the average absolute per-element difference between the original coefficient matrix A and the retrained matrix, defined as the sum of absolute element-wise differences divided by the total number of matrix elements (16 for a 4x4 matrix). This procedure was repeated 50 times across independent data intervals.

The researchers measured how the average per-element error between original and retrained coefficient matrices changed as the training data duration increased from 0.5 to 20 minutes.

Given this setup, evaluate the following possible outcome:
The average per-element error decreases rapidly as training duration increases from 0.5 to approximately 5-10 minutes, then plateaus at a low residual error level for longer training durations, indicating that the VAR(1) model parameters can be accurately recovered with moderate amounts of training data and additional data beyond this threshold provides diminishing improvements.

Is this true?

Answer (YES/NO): YES